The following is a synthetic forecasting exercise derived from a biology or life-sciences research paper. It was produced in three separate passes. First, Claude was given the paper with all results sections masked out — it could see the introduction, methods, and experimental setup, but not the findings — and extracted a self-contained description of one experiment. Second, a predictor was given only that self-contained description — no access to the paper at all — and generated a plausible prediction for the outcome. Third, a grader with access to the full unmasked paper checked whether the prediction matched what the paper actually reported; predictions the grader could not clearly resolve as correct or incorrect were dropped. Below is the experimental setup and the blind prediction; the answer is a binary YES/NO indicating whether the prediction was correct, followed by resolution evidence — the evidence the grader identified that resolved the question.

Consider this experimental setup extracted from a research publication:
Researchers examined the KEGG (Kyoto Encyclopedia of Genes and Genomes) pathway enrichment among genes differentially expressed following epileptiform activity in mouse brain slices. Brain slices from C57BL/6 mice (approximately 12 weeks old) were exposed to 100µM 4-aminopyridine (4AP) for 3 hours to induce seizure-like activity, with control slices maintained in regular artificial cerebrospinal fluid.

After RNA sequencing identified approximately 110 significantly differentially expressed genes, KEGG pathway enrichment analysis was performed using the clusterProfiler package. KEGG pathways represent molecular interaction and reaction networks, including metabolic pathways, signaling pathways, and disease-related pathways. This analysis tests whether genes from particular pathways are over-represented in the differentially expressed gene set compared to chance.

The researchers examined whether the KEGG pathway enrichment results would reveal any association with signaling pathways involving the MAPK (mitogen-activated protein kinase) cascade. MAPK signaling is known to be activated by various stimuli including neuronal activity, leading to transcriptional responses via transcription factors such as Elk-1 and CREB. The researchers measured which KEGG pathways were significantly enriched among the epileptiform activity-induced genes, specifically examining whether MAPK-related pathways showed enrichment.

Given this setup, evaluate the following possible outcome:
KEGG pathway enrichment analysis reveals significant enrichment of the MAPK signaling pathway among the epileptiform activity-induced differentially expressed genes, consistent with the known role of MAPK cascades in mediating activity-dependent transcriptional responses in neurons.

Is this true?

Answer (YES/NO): YES